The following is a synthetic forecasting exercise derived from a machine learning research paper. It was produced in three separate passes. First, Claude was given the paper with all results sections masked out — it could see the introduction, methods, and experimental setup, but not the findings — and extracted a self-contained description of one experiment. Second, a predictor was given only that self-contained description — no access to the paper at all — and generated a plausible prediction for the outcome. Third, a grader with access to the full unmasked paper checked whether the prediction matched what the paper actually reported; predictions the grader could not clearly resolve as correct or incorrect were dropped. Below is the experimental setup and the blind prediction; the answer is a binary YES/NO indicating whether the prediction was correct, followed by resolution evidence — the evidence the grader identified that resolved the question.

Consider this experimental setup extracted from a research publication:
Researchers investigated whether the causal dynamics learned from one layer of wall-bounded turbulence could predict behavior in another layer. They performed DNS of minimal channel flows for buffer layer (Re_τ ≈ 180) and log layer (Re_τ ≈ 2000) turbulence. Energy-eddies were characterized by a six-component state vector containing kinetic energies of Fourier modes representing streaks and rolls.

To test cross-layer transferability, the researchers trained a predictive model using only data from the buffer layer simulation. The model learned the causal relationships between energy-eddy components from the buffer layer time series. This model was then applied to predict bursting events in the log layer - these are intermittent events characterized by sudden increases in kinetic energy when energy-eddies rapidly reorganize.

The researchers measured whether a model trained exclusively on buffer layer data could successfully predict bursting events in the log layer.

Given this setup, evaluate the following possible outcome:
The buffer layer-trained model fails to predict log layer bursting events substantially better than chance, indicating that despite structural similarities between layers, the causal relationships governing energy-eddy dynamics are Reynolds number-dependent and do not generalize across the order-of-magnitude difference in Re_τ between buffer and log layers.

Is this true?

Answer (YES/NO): NO